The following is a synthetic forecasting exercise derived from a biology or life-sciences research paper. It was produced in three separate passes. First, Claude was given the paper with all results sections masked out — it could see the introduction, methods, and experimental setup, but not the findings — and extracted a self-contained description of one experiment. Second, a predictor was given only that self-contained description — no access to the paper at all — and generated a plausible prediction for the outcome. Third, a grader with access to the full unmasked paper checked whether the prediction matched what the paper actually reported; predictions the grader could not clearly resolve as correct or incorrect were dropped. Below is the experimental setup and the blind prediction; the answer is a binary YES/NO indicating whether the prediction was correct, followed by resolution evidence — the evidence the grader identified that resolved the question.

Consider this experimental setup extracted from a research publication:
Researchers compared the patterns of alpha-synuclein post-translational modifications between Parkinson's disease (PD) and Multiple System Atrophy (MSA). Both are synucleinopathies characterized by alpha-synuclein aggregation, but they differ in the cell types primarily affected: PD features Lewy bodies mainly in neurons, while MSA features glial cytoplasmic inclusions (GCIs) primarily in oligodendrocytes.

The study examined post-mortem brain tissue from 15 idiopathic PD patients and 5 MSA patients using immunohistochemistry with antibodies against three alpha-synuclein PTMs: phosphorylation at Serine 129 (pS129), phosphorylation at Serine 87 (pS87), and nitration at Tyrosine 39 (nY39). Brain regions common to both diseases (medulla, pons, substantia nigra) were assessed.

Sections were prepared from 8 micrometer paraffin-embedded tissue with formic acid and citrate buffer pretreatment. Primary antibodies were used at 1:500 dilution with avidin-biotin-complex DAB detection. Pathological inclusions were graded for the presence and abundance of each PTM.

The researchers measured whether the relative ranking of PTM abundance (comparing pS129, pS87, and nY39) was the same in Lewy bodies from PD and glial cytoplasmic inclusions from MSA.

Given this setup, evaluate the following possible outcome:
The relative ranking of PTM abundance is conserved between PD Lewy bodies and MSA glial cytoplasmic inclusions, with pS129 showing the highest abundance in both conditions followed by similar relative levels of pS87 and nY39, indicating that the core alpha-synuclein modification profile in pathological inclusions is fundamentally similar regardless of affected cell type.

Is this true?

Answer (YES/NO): NO